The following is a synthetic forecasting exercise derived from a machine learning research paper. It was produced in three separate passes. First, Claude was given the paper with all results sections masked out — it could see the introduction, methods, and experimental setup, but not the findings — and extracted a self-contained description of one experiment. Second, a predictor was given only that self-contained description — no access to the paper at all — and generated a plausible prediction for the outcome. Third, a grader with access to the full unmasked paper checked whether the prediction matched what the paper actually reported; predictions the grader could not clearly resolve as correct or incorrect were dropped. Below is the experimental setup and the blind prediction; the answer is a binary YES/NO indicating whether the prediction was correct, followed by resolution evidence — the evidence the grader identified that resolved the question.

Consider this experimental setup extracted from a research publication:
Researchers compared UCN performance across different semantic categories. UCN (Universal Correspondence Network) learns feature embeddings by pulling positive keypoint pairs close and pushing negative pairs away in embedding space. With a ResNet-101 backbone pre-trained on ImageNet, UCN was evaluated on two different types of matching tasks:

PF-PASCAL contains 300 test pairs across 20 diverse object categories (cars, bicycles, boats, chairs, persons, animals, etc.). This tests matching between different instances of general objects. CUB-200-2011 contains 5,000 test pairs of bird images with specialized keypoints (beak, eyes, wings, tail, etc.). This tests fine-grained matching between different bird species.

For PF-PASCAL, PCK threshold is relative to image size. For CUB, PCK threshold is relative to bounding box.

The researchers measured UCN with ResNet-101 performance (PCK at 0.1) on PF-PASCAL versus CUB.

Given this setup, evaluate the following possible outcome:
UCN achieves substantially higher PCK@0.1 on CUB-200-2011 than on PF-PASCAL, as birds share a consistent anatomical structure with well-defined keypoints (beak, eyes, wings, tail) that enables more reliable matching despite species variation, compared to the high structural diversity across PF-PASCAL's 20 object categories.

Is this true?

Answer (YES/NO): NO